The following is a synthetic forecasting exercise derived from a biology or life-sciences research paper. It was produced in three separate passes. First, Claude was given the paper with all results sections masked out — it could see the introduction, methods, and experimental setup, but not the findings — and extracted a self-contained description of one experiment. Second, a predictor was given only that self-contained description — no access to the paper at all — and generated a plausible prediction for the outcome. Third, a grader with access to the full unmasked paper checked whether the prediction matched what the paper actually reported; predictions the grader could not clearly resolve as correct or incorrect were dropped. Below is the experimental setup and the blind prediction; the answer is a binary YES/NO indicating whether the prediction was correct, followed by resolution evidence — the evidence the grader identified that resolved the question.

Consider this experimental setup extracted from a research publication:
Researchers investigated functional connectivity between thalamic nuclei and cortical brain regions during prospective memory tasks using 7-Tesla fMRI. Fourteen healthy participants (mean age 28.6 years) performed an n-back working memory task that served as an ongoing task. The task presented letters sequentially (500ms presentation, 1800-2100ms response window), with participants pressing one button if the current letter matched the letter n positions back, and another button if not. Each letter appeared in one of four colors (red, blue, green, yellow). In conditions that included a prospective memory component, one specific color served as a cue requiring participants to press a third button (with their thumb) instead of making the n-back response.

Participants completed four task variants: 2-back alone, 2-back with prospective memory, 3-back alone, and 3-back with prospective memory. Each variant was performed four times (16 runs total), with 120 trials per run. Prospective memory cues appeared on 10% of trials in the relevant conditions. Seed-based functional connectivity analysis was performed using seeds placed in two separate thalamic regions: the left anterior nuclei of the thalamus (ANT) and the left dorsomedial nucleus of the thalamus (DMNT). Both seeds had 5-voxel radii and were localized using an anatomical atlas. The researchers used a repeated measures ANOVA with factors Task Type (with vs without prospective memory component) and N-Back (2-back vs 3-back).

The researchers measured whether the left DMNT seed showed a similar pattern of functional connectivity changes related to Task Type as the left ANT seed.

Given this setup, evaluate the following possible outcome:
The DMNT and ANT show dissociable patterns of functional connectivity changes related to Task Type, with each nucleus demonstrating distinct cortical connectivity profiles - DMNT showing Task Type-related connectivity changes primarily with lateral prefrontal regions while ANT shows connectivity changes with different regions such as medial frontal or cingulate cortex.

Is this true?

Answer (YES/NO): NO